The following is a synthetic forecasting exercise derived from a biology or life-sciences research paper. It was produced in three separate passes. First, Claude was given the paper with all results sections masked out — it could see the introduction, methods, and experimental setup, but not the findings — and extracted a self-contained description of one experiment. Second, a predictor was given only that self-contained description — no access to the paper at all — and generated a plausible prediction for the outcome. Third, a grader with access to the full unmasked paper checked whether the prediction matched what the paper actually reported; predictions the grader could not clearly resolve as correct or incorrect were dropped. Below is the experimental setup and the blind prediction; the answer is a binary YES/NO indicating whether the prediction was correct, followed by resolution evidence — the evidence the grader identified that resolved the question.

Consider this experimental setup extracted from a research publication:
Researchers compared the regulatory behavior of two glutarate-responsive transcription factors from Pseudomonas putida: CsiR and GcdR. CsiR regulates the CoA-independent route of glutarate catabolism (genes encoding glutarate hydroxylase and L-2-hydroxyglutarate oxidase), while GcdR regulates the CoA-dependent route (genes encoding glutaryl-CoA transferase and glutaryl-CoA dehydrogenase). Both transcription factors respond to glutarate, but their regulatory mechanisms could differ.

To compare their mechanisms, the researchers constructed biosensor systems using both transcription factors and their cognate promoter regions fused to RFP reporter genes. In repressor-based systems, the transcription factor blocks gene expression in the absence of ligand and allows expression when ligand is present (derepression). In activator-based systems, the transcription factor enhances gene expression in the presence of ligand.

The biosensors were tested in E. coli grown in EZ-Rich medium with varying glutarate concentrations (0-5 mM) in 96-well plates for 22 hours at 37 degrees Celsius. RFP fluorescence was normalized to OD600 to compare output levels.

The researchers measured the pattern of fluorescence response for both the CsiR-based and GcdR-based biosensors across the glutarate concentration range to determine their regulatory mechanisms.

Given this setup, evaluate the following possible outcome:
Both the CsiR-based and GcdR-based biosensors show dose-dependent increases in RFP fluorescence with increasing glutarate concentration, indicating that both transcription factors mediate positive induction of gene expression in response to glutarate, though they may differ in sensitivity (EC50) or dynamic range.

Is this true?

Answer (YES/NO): YES